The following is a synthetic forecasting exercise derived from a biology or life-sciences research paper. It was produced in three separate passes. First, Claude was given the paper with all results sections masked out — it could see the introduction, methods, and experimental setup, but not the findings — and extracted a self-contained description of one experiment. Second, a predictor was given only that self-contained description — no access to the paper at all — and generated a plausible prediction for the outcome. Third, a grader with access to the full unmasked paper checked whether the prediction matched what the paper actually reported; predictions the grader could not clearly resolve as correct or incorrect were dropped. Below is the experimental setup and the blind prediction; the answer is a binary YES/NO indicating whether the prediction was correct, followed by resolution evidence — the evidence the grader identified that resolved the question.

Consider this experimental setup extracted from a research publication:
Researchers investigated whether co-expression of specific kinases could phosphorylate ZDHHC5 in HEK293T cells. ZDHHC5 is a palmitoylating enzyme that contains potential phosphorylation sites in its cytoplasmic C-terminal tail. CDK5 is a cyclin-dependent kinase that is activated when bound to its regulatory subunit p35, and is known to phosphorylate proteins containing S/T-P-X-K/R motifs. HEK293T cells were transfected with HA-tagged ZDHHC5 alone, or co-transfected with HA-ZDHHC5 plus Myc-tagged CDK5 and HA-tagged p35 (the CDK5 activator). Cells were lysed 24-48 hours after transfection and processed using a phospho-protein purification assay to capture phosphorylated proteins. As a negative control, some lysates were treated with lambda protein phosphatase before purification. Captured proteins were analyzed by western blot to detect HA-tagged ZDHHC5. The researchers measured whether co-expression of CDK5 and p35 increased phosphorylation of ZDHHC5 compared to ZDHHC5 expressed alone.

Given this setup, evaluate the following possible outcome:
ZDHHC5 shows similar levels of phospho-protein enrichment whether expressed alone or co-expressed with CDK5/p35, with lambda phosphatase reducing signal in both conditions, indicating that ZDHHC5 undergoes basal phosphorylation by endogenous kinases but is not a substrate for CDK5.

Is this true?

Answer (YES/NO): NO